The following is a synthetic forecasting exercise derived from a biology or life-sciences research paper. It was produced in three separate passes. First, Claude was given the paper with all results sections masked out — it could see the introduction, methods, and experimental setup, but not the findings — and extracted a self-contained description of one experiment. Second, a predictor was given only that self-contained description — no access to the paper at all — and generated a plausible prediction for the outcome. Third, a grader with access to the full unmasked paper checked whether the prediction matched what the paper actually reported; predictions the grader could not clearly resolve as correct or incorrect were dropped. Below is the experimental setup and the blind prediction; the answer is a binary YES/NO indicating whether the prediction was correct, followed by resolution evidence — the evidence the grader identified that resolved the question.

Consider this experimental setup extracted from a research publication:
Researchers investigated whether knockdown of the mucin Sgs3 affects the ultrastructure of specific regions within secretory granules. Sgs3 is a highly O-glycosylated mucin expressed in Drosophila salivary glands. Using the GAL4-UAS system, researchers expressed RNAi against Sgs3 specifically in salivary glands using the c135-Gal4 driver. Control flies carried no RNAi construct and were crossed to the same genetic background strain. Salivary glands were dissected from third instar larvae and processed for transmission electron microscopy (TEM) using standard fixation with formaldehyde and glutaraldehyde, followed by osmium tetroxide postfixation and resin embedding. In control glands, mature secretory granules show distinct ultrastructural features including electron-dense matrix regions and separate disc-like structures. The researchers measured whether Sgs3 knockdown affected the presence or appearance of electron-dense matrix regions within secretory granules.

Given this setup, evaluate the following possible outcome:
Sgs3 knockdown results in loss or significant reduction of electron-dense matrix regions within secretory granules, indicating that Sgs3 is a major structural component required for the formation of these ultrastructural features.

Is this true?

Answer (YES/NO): NO